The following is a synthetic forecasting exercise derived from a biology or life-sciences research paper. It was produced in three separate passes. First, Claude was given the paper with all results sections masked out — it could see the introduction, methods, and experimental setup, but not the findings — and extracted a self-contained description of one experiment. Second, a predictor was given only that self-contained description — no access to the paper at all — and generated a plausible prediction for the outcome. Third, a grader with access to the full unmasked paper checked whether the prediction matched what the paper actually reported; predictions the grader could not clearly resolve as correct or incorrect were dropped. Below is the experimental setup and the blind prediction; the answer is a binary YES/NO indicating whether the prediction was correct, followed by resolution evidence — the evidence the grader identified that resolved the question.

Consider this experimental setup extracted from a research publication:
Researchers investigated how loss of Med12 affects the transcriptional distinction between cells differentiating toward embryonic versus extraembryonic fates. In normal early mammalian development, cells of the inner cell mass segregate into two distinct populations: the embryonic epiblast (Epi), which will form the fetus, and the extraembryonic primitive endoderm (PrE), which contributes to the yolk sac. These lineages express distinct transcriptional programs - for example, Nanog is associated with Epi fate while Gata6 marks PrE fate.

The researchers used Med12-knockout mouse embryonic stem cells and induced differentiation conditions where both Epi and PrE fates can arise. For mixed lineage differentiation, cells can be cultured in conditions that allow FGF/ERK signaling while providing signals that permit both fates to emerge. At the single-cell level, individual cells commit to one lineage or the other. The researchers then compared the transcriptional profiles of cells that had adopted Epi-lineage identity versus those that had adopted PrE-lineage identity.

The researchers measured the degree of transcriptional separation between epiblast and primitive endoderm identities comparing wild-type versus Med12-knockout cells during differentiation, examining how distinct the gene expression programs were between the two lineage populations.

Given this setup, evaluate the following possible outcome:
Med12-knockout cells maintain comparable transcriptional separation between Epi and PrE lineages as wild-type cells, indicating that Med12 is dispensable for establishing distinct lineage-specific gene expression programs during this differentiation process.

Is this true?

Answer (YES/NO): NO